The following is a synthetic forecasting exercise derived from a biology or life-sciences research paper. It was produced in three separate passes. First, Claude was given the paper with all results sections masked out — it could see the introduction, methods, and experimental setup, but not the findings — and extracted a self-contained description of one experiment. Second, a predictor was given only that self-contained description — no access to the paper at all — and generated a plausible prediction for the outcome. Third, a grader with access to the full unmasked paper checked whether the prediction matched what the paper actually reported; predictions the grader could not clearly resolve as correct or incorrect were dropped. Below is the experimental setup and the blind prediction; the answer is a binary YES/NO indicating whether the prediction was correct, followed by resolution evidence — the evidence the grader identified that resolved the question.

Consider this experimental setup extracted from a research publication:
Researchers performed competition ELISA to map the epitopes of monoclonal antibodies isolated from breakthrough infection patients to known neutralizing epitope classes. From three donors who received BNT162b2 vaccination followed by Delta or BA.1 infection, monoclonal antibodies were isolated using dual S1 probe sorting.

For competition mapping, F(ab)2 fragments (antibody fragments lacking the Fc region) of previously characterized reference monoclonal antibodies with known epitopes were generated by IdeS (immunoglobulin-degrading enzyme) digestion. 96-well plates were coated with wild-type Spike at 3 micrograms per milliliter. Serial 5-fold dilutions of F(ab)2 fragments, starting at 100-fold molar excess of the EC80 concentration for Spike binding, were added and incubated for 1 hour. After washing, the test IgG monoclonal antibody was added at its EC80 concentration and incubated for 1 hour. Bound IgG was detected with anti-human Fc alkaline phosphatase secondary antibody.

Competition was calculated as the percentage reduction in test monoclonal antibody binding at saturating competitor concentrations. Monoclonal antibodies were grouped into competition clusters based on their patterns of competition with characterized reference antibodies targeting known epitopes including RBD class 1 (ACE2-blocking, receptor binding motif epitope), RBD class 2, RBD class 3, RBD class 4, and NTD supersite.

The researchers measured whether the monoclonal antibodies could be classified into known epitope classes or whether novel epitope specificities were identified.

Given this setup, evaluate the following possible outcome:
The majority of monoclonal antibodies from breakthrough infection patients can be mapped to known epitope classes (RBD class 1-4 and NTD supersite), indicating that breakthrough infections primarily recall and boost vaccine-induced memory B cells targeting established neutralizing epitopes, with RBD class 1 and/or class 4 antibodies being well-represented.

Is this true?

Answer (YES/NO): YES